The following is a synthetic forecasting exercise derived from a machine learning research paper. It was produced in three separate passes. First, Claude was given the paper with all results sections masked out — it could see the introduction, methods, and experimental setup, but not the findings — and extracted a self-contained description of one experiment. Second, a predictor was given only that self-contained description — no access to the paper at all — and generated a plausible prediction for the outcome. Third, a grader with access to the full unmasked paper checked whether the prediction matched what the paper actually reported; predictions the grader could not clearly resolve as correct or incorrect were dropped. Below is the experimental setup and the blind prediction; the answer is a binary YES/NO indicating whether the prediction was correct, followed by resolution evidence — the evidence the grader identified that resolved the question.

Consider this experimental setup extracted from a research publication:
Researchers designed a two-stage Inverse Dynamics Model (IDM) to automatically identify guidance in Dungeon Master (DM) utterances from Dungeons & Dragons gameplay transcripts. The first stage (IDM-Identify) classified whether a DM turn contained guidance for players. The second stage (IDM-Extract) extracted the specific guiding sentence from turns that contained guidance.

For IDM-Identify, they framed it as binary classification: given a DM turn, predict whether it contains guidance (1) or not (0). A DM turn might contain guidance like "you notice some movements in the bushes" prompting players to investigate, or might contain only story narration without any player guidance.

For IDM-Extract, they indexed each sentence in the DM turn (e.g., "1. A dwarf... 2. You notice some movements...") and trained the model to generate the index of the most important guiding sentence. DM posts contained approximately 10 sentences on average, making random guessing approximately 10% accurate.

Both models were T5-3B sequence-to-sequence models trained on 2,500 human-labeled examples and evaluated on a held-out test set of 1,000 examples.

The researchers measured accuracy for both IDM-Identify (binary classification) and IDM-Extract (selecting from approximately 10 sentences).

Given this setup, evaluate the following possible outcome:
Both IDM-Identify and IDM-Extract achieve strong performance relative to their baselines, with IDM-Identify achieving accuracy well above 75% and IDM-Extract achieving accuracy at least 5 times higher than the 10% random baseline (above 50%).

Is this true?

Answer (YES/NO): YES